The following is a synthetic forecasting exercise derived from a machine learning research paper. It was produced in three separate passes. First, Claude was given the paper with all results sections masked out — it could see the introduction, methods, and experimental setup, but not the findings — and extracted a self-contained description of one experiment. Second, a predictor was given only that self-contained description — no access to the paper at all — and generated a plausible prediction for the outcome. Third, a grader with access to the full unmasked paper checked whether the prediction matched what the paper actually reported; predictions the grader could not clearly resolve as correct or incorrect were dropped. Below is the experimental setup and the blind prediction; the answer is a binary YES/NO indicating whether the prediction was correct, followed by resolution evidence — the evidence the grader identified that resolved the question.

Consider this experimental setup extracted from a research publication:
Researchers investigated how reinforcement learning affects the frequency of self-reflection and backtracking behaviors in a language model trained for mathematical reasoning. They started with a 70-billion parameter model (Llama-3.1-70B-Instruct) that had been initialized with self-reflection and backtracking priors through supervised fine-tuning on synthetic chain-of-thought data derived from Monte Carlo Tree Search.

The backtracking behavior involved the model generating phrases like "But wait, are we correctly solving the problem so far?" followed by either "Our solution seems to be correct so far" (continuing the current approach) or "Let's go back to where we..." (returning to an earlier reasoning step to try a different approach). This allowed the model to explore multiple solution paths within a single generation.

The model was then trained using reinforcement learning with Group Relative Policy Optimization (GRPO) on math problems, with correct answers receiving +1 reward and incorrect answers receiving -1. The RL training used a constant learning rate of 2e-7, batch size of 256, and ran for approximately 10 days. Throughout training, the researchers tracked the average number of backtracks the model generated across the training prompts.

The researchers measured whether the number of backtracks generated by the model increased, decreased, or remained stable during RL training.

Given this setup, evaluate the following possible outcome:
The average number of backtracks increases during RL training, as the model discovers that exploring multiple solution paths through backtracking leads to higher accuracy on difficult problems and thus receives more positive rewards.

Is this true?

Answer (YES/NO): YES